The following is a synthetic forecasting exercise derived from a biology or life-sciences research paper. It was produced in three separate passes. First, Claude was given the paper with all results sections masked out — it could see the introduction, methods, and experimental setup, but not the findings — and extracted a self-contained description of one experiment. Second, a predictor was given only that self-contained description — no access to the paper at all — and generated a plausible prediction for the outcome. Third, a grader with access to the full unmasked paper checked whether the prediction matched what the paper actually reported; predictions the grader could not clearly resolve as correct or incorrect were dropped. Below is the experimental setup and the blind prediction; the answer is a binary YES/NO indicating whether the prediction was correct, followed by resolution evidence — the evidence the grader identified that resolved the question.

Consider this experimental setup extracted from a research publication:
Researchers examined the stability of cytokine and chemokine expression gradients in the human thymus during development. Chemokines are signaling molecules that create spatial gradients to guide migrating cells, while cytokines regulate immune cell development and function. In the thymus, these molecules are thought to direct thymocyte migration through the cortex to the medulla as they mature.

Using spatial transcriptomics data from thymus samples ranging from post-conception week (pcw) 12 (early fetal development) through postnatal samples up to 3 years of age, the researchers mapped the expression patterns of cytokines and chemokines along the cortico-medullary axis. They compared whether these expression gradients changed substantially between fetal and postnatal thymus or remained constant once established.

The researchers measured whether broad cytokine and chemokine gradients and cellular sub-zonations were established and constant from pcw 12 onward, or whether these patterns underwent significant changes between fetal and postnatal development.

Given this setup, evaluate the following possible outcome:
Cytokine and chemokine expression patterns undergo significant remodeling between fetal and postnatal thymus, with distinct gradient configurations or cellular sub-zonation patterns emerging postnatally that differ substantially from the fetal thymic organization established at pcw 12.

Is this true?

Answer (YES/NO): NO